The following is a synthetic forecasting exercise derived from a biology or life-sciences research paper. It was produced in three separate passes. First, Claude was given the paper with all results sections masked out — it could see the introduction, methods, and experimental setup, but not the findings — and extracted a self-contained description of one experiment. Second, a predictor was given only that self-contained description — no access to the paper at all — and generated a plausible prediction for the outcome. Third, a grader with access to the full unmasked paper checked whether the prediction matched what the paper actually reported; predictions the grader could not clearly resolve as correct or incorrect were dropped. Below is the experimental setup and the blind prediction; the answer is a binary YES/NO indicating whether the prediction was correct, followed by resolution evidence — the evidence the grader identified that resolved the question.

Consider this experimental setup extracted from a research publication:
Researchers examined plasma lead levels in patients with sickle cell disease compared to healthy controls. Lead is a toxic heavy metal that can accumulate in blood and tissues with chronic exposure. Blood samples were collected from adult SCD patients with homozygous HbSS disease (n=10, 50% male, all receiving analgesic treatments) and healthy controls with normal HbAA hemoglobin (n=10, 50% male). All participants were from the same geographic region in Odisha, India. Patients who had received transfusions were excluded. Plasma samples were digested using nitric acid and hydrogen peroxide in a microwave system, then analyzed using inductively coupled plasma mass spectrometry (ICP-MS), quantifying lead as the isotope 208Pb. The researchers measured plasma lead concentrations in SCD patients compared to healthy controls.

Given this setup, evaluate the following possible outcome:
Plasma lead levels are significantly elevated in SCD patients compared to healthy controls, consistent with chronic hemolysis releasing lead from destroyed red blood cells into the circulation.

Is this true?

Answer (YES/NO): YES